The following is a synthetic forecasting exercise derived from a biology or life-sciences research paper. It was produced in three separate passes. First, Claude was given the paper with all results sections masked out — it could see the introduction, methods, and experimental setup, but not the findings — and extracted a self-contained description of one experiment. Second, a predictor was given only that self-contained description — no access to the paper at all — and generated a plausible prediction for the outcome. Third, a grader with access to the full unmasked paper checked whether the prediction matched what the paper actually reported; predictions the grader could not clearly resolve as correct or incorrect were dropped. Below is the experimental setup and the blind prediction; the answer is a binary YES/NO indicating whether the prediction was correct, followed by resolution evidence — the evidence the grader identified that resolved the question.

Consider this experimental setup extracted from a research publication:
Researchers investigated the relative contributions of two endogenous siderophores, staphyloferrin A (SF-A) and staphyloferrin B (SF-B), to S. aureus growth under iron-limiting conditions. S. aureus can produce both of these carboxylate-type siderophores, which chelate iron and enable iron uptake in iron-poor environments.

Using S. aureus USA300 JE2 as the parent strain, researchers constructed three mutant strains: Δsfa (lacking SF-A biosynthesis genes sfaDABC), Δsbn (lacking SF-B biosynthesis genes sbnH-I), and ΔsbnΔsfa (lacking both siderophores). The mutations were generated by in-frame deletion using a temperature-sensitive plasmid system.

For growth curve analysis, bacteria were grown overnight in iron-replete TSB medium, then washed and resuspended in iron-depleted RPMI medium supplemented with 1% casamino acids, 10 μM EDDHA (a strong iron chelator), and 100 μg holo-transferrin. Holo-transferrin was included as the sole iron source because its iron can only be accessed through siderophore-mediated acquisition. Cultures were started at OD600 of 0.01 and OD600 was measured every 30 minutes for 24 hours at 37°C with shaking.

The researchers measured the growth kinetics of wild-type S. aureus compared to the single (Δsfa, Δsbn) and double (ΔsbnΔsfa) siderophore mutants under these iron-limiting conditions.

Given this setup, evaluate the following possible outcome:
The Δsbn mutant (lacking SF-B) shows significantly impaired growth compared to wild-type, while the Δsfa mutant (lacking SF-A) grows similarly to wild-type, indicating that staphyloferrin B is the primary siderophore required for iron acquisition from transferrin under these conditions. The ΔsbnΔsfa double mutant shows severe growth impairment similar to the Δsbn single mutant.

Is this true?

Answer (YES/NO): YES